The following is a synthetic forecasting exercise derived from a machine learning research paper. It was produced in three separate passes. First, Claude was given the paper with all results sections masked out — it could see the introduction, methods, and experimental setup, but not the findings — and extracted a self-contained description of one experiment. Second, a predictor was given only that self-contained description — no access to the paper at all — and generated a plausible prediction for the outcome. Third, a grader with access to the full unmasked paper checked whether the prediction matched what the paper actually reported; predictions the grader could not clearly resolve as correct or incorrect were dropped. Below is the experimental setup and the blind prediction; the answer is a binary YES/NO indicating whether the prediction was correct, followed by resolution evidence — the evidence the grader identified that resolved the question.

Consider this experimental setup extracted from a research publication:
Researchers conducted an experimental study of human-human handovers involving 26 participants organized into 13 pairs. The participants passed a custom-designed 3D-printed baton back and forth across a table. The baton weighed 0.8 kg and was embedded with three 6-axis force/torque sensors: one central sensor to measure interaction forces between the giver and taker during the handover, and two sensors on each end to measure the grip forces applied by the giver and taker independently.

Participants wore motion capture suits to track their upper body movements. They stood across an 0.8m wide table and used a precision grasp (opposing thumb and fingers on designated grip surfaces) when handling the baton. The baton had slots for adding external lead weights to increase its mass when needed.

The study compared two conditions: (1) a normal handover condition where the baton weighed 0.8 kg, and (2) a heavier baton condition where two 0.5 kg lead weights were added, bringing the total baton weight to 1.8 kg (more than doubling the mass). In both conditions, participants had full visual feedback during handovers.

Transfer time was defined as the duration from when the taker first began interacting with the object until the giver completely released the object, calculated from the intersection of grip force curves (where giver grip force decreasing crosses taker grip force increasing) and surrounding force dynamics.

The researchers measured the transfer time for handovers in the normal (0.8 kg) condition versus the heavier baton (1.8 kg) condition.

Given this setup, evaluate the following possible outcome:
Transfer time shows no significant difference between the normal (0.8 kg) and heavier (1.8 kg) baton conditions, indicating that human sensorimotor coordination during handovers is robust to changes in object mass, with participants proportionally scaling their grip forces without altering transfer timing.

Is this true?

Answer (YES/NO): NO